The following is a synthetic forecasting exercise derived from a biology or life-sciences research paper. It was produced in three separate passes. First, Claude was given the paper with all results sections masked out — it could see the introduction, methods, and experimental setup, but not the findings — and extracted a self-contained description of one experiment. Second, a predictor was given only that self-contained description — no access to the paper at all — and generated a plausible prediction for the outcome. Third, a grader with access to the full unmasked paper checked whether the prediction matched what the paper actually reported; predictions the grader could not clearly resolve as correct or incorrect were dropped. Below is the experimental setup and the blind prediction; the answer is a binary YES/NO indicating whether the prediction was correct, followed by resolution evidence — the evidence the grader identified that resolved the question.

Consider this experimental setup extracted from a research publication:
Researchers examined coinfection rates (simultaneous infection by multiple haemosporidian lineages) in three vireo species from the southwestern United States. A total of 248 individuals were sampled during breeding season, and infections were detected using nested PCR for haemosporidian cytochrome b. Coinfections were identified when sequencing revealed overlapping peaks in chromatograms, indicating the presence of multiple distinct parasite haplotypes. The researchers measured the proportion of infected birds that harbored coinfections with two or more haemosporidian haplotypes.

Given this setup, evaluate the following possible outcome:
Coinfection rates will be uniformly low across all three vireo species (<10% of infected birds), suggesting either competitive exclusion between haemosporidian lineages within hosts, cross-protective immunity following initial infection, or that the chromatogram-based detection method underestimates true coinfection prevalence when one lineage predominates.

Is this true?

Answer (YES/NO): NO